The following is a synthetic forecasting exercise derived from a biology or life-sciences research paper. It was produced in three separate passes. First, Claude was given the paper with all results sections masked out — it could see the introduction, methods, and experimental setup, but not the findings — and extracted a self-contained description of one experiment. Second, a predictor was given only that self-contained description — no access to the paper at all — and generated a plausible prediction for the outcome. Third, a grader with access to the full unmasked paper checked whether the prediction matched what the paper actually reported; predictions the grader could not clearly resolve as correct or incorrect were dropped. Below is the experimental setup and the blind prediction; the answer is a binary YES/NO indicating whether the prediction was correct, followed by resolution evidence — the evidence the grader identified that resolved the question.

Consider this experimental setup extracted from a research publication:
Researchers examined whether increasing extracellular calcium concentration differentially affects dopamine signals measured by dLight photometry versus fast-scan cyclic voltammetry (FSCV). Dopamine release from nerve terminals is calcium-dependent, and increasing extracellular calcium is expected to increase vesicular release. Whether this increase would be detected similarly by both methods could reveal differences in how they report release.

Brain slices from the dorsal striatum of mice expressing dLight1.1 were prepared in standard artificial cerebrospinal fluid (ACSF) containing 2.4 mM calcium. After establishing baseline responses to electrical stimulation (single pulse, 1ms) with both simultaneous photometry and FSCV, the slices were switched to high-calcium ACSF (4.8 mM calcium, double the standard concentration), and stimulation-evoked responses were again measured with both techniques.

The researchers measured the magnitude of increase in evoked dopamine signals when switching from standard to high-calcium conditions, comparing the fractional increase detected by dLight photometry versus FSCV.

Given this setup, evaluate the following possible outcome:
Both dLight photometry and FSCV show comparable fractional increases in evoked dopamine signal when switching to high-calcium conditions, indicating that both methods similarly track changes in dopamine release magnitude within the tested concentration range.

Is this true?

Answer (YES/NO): YES